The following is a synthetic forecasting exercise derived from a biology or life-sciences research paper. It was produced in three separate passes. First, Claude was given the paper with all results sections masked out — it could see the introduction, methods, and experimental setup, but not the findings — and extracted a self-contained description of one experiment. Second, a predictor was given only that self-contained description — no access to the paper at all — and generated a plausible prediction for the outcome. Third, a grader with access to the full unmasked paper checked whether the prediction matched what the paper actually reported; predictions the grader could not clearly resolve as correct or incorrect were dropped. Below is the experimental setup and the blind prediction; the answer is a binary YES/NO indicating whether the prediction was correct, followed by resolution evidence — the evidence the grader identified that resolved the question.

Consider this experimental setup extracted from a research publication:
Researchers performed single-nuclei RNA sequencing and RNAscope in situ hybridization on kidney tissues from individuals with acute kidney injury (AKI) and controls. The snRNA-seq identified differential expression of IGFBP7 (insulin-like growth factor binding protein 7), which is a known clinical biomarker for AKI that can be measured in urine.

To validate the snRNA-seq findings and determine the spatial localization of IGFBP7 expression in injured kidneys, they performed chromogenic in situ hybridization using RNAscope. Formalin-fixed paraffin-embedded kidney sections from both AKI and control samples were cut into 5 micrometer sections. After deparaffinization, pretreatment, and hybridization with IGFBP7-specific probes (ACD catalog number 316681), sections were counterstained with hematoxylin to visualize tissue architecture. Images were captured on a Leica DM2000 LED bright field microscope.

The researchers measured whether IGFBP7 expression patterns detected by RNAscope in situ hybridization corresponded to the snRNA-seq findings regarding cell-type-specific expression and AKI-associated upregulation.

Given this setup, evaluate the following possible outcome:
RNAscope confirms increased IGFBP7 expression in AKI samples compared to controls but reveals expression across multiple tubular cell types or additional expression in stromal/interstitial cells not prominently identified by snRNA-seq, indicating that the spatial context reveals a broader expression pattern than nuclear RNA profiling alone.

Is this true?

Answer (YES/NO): NO